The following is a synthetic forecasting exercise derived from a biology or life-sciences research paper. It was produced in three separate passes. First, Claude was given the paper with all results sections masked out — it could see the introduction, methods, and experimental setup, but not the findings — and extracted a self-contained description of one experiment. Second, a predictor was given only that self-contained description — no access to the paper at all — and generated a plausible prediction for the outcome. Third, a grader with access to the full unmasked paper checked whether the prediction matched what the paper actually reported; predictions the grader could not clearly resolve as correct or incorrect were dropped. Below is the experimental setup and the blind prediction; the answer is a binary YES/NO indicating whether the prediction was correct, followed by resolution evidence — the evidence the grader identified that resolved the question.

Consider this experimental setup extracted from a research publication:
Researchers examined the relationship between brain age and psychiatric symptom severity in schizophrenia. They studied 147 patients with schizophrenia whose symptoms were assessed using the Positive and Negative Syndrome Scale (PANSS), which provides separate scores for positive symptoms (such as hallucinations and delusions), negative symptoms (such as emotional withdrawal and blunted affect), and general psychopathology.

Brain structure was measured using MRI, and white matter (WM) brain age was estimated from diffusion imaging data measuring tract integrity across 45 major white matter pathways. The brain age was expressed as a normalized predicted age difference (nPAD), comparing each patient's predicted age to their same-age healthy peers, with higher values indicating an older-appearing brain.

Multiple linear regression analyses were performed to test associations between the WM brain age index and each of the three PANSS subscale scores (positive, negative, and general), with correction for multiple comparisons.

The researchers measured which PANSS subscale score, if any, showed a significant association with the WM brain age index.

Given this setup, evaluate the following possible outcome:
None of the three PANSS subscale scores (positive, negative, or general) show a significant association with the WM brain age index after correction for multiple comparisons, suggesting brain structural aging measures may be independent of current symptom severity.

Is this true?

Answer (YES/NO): NO